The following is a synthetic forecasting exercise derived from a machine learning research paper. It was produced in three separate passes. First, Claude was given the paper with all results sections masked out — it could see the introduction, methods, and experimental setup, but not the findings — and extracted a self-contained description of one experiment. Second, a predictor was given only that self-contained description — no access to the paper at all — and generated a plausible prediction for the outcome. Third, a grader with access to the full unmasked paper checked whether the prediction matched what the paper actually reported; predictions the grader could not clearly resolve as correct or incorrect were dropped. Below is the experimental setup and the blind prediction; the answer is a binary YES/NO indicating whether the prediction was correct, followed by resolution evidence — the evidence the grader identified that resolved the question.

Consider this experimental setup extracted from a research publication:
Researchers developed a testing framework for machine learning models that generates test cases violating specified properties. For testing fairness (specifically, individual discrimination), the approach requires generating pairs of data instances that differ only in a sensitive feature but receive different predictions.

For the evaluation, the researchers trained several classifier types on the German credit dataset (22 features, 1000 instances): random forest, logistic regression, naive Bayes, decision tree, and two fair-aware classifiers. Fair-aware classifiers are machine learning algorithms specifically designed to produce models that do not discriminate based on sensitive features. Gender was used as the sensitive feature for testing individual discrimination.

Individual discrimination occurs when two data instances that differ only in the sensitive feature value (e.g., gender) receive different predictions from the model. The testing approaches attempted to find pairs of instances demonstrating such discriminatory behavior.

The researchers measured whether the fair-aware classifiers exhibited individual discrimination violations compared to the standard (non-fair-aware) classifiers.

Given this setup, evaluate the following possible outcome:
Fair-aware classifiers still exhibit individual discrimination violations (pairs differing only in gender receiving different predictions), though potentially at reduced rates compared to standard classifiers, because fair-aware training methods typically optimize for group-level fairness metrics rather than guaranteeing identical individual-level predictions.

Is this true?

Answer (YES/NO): YES